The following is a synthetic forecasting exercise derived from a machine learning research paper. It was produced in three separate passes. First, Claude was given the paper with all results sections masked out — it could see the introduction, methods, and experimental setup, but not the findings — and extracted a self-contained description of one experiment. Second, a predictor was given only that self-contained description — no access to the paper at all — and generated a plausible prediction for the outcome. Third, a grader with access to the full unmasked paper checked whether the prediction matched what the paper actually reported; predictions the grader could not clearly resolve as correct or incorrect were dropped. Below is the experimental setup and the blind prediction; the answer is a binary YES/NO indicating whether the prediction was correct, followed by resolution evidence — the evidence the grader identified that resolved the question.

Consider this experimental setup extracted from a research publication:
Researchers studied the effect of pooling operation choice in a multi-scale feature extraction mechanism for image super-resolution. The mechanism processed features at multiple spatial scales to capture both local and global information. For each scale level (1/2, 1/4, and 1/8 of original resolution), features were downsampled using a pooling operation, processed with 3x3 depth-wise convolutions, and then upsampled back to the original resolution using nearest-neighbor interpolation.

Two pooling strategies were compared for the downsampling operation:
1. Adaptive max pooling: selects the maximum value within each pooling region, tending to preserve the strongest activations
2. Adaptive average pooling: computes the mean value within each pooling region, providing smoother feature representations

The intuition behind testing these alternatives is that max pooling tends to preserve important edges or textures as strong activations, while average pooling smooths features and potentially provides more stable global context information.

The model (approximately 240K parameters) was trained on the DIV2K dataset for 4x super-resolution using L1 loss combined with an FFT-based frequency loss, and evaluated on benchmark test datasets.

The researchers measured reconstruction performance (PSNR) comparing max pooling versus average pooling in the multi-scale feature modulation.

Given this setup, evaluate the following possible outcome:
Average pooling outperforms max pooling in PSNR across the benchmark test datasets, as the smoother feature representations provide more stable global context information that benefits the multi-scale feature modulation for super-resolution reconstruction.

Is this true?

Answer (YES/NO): NO